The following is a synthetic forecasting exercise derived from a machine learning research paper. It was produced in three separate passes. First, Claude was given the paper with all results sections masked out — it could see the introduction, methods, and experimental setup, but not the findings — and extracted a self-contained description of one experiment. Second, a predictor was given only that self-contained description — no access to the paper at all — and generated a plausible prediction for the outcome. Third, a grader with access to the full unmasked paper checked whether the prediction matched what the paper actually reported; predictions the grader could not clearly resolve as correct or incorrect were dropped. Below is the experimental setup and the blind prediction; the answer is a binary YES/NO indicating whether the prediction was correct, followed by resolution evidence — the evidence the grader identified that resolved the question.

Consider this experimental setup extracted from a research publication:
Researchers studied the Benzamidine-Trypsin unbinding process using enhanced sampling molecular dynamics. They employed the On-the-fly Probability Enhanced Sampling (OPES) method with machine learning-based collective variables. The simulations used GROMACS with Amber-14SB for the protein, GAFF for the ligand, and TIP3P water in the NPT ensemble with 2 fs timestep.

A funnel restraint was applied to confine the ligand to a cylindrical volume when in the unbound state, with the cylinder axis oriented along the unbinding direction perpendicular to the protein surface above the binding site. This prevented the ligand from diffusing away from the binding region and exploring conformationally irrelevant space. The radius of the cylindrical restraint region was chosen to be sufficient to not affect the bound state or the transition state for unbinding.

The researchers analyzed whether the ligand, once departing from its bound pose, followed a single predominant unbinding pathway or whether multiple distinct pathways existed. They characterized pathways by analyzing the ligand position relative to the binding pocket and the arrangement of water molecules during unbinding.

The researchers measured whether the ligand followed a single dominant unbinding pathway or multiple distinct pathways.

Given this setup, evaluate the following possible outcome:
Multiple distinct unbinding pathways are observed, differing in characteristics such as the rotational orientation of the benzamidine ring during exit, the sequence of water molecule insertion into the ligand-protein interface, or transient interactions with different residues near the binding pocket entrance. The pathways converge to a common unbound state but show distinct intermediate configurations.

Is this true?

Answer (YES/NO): YES